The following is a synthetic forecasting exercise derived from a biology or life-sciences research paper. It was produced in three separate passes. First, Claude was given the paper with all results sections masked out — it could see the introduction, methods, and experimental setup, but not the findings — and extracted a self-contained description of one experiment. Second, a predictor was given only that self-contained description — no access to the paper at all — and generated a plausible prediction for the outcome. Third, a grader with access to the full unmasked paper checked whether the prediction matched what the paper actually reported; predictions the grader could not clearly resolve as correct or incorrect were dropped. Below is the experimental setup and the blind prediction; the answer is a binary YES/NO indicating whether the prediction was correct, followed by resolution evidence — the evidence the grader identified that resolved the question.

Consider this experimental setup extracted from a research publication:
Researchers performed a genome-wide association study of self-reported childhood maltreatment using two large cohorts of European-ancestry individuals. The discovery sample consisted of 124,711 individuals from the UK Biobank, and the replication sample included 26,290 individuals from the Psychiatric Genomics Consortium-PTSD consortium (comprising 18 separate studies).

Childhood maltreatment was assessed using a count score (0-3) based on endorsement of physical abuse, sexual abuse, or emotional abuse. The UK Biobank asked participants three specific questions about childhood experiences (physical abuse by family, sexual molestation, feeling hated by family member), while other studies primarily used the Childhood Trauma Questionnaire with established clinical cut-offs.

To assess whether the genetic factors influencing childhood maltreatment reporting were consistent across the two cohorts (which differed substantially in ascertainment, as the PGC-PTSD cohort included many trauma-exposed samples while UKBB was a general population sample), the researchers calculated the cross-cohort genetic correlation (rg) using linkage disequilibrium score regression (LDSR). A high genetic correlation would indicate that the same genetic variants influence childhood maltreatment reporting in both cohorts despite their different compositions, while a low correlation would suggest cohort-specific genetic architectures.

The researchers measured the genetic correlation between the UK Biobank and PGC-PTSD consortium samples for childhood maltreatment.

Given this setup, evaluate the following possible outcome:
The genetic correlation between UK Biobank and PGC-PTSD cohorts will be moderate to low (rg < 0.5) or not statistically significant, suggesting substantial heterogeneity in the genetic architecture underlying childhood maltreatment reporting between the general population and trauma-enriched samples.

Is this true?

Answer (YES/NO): NO